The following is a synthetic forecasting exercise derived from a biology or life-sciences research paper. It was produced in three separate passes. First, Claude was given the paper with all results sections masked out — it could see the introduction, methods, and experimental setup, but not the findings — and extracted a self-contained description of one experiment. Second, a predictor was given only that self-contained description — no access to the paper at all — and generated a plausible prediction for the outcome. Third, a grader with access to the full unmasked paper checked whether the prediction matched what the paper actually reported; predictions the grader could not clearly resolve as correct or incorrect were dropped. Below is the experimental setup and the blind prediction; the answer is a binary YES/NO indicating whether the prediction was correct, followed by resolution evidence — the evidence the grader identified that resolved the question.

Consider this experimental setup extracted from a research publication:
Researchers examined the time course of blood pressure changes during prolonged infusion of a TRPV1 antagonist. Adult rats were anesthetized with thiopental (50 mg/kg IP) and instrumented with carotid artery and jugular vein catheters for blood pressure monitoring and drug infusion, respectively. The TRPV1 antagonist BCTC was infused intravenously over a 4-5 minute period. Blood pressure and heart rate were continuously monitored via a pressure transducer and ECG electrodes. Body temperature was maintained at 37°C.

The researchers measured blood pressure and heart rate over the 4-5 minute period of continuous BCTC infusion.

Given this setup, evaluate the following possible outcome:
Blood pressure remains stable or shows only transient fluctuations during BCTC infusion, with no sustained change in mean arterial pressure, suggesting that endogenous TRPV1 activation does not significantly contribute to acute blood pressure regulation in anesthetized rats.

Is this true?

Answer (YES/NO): NO